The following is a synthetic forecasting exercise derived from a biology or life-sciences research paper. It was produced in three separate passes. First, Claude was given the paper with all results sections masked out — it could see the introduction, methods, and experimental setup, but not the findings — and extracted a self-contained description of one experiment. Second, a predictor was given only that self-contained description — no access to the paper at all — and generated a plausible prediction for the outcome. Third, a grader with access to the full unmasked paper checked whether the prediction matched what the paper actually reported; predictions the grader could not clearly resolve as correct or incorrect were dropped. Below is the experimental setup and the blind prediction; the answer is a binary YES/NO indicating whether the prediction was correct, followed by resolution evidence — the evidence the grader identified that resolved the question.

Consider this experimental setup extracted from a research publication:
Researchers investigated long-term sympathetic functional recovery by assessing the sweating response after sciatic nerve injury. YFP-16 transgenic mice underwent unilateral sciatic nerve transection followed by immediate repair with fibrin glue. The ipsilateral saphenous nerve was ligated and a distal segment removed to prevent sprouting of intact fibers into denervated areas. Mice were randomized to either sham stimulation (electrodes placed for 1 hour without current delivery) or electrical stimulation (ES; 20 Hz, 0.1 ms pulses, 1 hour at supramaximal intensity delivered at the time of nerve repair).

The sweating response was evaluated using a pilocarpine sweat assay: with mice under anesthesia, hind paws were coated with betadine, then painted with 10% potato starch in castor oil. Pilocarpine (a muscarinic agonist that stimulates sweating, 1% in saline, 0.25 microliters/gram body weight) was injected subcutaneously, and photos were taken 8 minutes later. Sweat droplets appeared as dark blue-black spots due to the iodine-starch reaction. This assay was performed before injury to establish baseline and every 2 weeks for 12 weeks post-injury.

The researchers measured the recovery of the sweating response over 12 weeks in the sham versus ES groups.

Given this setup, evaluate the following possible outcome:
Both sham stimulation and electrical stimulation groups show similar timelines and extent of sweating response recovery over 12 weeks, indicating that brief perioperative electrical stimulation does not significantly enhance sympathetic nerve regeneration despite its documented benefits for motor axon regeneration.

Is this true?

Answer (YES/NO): YES